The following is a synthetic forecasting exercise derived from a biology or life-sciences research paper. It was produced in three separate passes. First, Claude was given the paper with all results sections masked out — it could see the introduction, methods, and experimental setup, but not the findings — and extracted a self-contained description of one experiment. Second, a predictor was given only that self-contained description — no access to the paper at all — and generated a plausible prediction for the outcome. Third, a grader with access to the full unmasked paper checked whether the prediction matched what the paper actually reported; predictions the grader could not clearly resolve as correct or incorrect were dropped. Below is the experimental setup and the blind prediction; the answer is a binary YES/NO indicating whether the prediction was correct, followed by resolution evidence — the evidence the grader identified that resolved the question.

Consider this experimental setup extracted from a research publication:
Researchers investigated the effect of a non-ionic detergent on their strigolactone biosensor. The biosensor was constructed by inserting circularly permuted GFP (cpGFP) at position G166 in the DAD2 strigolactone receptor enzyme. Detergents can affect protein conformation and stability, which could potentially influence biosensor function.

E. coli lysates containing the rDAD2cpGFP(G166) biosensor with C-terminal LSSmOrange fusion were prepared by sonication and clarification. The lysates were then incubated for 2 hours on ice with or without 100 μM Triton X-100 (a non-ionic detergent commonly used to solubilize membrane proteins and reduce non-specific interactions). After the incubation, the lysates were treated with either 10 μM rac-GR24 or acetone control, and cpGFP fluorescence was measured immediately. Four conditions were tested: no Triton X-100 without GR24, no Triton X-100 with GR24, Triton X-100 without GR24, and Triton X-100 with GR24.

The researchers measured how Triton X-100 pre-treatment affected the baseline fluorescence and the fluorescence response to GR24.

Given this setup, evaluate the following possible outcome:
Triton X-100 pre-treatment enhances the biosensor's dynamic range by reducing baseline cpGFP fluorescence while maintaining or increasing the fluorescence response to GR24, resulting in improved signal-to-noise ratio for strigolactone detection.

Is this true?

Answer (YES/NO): NO